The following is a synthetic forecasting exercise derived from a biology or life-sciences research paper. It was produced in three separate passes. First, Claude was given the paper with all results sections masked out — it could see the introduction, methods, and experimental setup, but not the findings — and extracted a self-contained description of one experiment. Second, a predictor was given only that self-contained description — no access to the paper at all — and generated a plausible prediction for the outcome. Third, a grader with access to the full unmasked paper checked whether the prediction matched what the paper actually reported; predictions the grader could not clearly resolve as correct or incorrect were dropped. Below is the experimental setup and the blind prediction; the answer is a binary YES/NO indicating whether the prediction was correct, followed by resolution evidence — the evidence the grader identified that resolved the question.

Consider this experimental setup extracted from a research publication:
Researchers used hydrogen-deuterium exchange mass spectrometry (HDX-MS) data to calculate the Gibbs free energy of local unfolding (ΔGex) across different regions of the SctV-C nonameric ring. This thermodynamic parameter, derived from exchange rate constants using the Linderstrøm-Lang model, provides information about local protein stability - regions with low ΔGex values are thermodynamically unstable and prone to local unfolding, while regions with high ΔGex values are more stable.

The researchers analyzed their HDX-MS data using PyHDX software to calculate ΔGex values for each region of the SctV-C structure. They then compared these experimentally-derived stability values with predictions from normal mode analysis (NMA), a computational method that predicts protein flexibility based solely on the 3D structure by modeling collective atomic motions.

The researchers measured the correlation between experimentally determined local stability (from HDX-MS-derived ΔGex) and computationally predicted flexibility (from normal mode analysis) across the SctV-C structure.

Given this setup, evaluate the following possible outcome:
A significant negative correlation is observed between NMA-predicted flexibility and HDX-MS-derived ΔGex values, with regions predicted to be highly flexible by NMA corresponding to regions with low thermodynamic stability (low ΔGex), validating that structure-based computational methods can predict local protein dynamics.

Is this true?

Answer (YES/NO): YES